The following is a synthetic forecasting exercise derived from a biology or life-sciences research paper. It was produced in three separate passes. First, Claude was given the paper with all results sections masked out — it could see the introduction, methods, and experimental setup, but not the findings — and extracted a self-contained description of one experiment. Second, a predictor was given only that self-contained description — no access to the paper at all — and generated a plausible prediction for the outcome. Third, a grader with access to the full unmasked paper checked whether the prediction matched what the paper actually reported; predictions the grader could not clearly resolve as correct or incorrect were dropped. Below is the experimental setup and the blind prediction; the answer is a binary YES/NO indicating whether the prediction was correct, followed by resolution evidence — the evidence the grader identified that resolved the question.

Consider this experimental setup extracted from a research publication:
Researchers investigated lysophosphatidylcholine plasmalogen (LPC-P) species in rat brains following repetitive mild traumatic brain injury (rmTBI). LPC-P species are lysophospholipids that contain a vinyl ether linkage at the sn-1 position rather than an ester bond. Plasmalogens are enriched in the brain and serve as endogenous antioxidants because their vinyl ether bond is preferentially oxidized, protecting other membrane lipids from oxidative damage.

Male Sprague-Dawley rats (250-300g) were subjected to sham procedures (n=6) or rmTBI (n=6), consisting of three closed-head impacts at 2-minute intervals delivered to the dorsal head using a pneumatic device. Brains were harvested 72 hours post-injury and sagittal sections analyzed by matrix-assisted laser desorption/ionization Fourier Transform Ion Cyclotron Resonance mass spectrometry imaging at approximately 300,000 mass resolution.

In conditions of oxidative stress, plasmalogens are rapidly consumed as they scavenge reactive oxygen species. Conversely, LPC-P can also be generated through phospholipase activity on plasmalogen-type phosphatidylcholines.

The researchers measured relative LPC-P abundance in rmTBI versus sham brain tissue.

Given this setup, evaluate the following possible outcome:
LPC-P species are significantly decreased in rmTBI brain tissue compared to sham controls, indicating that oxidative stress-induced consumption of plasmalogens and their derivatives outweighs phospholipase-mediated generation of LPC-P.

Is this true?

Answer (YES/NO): NO